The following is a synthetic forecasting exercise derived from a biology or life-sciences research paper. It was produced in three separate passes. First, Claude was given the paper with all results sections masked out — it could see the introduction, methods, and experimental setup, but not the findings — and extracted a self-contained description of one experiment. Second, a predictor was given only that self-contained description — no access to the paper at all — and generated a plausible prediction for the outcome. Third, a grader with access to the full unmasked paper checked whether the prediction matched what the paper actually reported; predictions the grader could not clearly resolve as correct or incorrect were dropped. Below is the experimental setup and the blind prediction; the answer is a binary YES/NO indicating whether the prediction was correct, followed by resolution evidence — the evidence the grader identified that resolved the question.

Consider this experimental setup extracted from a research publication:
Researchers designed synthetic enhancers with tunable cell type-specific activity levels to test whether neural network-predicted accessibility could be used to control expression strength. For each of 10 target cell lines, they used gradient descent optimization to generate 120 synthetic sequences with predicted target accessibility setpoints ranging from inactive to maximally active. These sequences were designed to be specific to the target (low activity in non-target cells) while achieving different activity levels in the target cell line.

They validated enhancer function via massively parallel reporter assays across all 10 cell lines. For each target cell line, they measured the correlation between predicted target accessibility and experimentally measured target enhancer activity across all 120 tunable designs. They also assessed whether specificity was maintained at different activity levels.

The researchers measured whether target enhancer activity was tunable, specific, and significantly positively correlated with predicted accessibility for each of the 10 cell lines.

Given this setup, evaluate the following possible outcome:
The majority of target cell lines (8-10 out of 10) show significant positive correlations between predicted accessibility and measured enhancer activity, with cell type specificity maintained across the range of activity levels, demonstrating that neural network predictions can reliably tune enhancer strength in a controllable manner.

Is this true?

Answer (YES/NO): NO